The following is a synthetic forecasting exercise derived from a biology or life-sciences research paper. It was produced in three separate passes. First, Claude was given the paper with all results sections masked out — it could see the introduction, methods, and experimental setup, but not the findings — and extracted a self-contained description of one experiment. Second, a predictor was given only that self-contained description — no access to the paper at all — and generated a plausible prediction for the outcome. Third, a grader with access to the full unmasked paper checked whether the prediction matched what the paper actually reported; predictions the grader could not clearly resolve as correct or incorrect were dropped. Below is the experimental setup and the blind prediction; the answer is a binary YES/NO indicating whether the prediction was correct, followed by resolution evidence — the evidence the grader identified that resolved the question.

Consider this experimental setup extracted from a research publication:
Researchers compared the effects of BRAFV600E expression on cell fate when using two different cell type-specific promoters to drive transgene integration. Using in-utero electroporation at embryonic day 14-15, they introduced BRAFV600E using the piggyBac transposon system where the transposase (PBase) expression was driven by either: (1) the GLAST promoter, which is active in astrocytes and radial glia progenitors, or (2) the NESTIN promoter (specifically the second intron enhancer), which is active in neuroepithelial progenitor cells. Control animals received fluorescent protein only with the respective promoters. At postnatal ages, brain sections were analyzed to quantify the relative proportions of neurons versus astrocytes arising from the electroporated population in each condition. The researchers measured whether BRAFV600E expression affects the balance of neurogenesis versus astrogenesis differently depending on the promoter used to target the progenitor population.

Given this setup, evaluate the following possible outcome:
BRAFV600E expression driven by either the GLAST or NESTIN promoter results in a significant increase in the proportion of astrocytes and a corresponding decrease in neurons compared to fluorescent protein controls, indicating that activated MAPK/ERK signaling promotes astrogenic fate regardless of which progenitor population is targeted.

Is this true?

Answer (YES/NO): NO